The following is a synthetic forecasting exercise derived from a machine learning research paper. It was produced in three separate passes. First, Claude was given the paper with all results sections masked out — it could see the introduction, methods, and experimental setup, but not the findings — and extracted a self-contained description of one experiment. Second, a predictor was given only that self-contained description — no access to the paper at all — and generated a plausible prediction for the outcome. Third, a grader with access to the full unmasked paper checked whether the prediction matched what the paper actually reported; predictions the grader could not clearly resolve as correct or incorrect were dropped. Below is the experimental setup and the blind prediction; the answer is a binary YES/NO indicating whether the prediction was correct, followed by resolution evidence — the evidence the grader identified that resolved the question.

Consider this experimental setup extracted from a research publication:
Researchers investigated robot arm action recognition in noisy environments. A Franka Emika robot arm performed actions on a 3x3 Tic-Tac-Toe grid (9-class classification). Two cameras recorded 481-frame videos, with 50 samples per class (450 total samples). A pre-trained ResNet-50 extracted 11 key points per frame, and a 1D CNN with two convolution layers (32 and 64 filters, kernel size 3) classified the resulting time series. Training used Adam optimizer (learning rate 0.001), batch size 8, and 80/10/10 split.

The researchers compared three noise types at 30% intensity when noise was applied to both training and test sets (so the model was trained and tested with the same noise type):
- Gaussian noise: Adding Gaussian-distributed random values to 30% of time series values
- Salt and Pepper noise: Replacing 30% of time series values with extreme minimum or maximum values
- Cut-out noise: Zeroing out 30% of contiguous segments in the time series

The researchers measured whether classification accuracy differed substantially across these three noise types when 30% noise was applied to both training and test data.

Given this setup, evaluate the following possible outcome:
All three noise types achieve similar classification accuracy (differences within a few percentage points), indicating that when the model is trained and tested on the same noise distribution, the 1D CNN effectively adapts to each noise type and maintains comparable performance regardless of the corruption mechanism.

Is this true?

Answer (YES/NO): YES